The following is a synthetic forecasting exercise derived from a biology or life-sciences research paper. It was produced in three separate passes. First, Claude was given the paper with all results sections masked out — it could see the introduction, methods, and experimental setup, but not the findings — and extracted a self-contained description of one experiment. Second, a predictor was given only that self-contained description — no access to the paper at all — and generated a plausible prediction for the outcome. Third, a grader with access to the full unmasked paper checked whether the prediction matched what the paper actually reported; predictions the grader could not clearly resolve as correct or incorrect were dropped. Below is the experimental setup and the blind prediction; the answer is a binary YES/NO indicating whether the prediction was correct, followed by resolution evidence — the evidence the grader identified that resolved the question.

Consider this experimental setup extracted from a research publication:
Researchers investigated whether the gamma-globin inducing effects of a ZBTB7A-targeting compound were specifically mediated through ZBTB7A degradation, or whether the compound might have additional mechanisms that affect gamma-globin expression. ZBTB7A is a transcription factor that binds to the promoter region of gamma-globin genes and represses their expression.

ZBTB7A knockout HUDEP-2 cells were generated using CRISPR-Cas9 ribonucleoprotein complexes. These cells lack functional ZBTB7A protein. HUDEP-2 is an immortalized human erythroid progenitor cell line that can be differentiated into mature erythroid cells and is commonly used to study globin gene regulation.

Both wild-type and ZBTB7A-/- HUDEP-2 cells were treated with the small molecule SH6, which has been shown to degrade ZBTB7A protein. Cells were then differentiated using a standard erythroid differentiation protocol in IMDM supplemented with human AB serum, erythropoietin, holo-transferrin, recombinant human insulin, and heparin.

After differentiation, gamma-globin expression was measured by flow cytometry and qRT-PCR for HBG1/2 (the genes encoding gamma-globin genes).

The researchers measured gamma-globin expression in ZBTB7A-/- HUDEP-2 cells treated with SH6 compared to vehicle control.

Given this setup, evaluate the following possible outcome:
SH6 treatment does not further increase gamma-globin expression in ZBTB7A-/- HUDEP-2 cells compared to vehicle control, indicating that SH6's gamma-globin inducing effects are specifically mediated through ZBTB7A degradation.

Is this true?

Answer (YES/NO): YES